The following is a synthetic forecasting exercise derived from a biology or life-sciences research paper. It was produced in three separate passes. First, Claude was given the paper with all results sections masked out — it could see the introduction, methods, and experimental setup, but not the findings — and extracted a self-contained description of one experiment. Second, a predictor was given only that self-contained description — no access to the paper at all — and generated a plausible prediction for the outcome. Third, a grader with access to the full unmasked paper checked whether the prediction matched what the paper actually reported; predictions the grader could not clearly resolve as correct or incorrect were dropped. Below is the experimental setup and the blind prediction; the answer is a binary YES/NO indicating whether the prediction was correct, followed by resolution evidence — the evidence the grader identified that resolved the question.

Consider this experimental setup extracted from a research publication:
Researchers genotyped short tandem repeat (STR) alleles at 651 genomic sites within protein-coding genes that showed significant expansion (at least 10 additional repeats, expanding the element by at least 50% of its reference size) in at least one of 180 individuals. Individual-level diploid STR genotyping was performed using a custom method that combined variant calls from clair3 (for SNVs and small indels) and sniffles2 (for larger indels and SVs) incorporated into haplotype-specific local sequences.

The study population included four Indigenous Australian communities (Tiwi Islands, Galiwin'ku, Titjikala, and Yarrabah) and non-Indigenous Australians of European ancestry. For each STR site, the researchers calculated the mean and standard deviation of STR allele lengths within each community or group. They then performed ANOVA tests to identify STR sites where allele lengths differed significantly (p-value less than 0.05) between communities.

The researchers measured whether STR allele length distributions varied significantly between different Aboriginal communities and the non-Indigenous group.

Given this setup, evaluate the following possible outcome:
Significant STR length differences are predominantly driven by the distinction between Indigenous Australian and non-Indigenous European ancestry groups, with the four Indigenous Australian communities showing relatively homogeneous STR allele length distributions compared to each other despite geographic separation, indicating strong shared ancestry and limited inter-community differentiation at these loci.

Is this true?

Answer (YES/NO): NO